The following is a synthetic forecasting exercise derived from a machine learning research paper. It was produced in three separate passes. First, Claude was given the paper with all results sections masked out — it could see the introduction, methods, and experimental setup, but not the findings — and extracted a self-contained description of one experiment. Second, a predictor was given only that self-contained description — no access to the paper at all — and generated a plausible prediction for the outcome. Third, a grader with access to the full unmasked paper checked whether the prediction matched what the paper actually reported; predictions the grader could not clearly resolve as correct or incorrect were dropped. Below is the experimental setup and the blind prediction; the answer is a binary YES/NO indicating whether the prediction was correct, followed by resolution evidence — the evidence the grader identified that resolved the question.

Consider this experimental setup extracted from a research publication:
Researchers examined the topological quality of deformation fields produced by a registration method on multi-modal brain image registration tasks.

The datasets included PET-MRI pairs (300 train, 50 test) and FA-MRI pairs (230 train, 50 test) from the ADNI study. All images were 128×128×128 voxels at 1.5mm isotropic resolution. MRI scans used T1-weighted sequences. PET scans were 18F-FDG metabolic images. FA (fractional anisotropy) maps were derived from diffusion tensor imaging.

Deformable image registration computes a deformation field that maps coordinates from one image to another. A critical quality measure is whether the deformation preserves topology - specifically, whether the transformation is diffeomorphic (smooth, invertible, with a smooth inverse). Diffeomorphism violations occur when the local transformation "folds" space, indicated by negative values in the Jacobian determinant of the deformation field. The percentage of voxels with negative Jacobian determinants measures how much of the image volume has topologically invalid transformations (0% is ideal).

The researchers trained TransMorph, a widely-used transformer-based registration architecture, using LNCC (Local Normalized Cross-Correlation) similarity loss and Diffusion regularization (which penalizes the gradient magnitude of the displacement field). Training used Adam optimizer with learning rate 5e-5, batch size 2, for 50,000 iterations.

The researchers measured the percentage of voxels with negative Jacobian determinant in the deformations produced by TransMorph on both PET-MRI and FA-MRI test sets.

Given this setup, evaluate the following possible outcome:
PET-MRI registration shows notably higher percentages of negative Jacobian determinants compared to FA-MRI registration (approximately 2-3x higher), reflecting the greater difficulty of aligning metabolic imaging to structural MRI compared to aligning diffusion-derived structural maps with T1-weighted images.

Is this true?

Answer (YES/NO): NO